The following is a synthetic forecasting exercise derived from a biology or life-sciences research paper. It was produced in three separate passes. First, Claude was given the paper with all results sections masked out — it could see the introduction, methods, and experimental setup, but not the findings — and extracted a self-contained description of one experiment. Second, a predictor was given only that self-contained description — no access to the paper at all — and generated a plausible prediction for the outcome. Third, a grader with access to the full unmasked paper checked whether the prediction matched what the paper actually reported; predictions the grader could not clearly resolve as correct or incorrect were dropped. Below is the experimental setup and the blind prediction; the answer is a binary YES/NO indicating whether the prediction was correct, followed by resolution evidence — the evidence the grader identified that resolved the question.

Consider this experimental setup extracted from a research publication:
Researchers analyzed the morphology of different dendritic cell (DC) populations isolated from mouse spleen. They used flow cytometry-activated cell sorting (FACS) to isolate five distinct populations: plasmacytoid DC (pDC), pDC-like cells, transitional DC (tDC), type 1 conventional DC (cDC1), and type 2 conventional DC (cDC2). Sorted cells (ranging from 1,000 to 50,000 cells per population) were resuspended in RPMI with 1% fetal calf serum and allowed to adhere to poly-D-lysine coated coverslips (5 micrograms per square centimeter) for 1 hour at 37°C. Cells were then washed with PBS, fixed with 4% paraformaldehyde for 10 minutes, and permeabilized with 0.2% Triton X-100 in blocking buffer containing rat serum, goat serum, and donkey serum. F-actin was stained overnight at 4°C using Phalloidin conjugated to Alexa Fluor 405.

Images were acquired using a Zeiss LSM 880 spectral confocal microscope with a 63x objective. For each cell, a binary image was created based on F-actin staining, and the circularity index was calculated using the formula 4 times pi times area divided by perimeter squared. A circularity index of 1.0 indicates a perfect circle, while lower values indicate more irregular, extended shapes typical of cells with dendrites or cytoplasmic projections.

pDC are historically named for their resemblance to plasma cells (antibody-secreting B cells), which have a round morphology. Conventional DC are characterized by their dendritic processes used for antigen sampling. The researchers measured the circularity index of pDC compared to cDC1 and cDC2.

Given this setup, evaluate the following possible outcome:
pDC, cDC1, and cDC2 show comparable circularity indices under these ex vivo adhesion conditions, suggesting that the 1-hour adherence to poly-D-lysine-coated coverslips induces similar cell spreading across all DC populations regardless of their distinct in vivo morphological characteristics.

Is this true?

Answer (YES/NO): NO